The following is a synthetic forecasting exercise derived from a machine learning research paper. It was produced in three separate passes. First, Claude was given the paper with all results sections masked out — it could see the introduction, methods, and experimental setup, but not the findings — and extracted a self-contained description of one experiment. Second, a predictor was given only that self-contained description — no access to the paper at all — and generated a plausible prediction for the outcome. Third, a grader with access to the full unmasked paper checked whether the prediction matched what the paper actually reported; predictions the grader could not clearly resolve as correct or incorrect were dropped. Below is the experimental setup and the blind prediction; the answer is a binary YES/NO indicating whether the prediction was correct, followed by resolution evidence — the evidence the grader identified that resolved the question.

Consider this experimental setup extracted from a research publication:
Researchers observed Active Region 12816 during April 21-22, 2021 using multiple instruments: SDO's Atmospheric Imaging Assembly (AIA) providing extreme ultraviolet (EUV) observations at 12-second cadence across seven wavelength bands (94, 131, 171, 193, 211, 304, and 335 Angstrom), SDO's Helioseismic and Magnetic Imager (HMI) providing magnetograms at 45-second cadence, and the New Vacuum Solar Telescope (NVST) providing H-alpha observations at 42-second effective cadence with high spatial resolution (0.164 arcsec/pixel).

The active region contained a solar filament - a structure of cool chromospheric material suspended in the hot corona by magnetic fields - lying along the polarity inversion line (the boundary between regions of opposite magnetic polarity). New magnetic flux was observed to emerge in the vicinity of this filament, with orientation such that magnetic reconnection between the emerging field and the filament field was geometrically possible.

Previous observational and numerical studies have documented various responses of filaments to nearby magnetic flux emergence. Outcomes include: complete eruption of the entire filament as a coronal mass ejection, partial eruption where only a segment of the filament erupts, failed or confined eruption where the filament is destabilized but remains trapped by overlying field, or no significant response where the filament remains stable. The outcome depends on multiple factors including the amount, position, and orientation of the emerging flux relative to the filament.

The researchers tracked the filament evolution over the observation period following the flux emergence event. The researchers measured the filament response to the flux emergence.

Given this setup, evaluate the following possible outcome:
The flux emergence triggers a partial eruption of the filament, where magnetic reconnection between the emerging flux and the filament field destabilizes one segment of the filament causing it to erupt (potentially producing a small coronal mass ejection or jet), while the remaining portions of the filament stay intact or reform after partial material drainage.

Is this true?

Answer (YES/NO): YES